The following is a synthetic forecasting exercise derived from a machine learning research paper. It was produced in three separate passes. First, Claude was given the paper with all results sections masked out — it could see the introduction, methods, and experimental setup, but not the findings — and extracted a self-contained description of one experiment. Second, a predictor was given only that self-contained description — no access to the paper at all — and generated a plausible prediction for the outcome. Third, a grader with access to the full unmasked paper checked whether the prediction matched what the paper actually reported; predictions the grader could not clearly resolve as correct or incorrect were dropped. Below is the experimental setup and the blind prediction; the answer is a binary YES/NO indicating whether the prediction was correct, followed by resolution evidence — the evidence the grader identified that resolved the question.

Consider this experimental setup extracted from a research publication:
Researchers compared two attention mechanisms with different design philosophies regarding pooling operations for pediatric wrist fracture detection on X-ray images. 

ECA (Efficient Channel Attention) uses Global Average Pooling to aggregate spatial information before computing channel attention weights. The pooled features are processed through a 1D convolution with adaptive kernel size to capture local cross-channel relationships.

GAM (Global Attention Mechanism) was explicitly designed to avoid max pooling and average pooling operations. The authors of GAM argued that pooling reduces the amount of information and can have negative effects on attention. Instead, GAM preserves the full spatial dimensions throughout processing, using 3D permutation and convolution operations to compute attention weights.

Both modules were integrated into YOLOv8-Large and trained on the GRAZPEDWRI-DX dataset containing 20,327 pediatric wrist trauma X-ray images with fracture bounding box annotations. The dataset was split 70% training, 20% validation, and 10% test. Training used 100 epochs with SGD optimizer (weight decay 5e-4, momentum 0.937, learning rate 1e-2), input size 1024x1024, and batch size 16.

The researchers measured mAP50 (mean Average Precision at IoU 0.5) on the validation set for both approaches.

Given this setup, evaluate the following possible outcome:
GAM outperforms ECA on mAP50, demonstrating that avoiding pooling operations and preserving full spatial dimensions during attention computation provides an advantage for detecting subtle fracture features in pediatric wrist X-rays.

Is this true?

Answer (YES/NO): NO